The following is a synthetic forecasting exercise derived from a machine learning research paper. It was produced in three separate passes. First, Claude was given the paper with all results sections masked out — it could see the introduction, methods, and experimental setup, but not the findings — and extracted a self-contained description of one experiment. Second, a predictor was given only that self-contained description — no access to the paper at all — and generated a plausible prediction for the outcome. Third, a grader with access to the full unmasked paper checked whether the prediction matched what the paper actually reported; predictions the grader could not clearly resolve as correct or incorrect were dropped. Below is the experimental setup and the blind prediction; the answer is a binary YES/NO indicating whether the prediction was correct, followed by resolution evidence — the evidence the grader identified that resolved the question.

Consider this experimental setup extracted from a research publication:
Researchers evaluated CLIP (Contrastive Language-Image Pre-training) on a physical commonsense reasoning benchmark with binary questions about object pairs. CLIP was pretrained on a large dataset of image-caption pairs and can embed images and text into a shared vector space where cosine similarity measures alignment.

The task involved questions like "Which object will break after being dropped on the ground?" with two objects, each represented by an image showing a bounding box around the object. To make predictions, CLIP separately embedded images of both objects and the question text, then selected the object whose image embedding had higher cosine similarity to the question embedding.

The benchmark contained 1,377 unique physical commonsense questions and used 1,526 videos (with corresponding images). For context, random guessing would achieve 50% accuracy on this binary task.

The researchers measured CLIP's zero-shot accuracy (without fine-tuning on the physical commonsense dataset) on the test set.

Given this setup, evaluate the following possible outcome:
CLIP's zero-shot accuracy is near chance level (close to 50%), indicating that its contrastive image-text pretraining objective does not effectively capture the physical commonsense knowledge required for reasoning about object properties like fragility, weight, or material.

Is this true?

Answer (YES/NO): NO